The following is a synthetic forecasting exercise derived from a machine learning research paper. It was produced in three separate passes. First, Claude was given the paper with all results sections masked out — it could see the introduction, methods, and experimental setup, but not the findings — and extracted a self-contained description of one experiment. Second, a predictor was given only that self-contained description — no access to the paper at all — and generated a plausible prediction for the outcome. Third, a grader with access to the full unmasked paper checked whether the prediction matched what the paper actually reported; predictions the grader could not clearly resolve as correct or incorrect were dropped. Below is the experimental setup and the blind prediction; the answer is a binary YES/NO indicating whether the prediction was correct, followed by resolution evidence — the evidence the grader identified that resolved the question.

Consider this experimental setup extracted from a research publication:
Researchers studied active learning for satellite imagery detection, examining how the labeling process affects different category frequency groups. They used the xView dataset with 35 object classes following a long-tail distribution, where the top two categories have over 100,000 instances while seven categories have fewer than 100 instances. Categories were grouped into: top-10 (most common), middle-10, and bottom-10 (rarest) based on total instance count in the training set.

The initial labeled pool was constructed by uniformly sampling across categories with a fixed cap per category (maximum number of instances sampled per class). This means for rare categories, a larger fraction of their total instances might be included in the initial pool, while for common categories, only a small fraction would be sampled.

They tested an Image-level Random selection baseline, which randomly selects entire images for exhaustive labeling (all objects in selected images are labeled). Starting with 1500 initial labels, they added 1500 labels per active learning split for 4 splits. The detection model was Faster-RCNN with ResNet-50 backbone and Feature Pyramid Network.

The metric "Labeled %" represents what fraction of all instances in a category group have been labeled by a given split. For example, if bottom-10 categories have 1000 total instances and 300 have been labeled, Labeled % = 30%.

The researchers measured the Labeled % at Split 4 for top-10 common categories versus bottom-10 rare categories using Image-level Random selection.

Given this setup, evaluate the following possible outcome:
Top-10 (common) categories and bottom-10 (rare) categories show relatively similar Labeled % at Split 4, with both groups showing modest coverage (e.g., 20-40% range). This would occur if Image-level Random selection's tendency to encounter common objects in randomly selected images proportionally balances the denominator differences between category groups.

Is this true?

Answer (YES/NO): NO